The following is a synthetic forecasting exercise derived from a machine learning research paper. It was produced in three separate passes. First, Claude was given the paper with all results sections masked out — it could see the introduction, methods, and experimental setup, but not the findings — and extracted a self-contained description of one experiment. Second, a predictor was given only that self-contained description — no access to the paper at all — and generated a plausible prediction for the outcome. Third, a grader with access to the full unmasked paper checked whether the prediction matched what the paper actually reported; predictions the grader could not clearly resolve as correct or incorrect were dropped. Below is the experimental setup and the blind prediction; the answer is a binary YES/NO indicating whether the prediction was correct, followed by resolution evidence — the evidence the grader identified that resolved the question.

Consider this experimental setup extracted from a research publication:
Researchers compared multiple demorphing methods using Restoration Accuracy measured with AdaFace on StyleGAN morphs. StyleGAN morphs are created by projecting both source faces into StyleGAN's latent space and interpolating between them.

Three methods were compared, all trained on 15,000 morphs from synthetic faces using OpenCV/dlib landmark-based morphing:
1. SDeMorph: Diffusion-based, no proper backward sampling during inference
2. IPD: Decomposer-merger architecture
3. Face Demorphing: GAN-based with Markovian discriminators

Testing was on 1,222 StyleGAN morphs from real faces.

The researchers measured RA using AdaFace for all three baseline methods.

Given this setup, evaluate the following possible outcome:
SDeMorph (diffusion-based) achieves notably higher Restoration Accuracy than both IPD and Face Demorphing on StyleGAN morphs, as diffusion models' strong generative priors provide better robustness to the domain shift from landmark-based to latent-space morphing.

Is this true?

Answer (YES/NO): NO